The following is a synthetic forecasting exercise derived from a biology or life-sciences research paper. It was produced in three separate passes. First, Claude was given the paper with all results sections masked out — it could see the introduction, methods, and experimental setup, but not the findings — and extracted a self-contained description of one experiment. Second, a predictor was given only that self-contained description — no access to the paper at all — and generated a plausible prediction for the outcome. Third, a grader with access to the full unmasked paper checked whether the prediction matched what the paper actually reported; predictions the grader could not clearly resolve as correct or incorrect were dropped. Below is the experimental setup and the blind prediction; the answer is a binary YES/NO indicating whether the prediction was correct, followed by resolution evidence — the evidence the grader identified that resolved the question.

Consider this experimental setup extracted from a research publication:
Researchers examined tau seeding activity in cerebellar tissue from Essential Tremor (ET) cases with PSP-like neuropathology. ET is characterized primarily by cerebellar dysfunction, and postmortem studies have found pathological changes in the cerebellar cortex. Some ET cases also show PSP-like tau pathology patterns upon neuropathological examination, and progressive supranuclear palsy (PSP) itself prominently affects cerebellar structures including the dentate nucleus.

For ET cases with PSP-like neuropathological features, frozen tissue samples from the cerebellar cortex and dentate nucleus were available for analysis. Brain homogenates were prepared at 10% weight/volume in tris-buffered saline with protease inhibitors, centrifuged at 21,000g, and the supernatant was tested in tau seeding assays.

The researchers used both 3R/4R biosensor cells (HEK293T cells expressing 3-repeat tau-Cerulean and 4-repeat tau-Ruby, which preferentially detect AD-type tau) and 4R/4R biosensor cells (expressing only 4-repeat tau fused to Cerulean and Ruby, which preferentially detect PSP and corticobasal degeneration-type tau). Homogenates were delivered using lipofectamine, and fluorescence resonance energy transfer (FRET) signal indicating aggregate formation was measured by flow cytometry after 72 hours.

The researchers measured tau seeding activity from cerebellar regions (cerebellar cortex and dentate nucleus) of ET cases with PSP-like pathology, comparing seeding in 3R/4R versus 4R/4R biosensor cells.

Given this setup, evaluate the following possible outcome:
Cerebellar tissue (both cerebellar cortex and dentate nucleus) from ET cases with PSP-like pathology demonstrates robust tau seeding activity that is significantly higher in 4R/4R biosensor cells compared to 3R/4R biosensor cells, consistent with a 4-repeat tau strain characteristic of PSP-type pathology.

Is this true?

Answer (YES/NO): NO